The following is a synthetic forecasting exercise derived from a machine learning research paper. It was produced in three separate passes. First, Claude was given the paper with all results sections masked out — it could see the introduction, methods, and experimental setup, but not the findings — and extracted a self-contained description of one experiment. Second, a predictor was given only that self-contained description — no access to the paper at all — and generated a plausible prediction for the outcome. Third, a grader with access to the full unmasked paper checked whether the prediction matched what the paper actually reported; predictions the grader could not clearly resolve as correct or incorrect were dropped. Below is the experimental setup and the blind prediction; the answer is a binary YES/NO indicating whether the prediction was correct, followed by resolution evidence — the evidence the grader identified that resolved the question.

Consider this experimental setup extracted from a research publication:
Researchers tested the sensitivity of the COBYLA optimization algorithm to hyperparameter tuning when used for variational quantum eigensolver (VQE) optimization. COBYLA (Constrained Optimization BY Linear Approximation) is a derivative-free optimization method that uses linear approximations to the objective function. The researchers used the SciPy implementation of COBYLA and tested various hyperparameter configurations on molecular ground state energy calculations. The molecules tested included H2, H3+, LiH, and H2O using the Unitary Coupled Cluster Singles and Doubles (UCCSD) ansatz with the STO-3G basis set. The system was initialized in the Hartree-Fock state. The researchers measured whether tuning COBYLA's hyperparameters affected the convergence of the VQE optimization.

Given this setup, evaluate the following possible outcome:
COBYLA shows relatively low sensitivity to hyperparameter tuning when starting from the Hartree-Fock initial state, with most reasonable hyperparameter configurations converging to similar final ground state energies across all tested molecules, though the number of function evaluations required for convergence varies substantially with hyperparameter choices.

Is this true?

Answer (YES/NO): NO